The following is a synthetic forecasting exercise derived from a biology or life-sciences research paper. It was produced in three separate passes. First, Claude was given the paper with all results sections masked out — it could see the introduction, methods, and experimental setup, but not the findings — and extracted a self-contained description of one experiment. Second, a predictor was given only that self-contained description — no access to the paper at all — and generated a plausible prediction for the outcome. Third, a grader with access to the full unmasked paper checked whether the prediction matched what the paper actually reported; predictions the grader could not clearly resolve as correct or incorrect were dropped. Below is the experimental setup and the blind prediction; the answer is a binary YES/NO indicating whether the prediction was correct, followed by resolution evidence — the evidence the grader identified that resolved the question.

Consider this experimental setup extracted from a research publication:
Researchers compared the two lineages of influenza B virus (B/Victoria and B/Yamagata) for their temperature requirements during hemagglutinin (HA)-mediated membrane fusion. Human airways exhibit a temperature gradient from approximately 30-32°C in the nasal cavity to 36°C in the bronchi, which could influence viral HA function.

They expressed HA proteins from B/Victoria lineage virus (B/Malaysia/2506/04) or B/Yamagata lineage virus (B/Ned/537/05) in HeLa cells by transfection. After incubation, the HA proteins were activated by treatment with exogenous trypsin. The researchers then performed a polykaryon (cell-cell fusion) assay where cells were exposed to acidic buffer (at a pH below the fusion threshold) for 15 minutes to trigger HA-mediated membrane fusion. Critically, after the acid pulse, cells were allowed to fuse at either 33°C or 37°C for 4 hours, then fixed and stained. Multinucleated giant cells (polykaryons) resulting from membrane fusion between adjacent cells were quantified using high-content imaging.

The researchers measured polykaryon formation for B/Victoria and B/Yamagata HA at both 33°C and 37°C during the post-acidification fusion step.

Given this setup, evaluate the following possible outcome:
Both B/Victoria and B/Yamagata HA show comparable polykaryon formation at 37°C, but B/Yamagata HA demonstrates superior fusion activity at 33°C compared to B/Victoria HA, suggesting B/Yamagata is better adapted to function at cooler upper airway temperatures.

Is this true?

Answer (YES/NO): NO